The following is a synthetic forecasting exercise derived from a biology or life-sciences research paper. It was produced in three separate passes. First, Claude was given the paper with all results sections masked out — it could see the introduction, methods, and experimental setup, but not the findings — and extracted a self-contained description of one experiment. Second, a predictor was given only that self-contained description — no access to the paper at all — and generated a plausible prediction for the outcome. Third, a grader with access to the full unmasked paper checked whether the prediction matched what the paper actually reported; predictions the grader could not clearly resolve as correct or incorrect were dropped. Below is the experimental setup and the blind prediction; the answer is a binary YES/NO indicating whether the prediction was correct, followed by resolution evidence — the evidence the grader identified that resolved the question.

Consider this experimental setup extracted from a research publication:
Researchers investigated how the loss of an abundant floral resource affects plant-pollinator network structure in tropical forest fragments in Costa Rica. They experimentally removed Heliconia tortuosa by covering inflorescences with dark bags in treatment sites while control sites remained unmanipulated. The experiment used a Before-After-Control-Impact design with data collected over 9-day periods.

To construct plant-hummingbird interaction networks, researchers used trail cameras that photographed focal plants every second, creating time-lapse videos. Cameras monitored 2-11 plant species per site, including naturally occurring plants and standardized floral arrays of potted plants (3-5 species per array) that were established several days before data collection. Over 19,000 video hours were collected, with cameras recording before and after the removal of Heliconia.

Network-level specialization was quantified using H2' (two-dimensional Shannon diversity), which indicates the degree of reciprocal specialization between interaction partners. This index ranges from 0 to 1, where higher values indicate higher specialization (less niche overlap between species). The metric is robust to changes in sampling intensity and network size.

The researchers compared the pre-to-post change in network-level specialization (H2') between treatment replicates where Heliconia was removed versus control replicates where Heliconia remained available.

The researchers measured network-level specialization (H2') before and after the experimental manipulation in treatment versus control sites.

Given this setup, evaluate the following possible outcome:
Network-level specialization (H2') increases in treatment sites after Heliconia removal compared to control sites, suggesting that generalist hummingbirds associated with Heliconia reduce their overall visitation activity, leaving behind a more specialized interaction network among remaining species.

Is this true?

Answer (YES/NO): NO